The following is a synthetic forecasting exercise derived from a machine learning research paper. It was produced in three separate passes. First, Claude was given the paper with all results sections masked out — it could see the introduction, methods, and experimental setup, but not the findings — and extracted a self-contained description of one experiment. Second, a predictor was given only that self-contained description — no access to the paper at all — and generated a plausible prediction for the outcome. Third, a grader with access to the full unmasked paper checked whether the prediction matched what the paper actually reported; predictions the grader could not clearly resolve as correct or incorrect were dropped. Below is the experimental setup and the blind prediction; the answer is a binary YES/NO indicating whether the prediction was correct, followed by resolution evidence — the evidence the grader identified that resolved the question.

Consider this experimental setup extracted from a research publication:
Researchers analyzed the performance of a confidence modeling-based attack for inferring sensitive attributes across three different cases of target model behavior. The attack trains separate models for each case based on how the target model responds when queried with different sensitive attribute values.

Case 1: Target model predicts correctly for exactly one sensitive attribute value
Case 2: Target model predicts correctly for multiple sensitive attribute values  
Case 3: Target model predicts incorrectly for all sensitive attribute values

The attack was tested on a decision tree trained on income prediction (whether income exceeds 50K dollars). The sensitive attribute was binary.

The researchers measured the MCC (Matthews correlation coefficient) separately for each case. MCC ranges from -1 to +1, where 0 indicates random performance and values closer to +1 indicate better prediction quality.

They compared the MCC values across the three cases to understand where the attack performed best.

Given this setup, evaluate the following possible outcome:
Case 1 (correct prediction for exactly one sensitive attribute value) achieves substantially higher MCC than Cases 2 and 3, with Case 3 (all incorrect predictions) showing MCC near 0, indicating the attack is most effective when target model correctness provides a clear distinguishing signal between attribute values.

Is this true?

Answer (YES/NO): NO